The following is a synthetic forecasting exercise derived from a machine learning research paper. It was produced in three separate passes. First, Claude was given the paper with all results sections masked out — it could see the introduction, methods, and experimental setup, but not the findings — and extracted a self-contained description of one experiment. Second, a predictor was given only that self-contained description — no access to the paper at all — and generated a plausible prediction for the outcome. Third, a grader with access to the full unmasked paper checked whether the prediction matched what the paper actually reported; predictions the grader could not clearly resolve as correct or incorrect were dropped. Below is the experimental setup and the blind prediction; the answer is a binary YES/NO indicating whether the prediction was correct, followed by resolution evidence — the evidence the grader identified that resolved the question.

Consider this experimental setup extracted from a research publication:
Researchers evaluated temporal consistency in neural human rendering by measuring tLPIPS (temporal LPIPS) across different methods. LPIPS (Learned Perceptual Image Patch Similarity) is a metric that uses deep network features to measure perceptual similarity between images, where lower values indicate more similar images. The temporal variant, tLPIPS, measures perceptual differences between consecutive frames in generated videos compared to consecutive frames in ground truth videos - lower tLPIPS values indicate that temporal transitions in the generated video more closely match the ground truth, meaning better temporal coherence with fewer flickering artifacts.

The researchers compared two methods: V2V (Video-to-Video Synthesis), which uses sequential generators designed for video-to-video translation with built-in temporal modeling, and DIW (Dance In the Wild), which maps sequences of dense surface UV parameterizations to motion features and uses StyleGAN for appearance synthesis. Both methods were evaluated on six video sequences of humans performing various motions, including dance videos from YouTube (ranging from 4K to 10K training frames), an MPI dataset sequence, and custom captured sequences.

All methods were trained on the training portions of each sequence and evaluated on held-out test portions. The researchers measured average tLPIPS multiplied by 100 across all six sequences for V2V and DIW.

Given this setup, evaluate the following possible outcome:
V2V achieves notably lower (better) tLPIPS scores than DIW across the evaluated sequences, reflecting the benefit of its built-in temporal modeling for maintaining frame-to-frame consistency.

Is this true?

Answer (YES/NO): NO